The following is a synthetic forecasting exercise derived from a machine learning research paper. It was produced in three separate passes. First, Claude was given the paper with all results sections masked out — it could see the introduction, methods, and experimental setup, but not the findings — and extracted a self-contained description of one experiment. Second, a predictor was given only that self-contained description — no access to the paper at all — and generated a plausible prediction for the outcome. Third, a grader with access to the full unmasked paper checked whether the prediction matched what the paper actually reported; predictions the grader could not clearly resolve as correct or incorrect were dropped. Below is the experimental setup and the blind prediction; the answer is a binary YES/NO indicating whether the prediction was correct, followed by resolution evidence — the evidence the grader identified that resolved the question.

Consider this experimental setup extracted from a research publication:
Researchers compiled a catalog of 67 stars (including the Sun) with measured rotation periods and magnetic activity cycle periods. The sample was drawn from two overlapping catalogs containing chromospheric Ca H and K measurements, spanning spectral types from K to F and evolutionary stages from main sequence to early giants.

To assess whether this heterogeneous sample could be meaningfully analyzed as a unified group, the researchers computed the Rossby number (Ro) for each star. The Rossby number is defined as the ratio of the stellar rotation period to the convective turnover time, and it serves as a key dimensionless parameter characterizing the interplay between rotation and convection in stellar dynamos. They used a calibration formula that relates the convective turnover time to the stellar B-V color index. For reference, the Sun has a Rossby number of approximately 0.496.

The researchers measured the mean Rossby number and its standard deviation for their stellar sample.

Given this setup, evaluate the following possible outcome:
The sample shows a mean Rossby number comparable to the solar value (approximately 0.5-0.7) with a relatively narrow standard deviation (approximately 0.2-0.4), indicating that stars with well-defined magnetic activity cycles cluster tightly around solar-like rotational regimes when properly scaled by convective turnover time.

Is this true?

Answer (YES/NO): NO